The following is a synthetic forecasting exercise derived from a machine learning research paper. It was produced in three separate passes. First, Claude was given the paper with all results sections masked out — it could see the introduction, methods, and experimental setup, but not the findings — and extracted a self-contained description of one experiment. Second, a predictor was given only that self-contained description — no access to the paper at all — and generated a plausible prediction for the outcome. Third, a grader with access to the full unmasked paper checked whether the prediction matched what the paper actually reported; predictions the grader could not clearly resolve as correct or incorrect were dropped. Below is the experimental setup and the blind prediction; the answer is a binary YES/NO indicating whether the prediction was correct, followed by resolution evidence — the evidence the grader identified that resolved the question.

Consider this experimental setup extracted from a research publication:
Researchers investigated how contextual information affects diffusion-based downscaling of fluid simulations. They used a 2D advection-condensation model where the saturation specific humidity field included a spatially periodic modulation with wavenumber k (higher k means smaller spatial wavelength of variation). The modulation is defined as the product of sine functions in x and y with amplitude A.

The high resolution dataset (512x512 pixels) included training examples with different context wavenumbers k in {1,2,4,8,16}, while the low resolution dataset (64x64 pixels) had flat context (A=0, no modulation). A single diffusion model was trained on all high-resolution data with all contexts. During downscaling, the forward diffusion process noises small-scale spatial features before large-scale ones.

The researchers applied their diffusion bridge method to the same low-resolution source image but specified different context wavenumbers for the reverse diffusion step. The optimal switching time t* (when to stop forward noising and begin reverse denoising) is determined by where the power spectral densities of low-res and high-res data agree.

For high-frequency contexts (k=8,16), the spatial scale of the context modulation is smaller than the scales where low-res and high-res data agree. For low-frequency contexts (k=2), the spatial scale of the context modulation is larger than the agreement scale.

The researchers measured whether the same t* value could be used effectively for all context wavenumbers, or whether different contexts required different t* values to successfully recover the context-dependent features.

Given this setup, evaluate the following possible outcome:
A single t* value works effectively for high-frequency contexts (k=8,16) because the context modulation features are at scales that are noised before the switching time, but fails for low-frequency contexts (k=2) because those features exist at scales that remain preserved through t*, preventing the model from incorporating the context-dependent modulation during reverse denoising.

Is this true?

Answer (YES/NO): YES